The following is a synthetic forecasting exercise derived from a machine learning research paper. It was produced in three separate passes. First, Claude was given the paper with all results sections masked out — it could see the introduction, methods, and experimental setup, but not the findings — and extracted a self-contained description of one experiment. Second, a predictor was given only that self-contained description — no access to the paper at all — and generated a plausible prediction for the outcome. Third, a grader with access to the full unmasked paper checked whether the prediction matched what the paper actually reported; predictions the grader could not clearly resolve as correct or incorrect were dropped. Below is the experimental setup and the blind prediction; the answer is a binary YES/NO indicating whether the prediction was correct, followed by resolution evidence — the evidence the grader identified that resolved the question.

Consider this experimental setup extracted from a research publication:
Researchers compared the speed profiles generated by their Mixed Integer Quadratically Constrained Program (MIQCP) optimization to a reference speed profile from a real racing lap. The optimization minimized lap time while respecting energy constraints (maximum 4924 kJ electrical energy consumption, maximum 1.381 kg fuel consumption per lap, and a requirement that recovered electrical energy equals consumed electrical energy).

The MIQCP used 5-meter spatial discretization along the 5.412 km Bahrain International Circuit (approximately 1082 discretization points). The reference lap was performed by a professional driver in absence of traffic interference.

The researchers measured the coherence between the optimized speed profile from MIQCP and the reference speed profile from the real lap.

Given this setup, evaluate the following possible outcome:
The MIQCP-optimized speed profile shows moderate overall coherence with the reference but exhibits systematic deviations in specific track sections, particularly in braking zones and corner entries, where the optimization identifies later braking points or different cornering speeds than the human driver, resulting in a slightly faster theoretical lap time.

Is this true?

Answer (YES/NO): NO